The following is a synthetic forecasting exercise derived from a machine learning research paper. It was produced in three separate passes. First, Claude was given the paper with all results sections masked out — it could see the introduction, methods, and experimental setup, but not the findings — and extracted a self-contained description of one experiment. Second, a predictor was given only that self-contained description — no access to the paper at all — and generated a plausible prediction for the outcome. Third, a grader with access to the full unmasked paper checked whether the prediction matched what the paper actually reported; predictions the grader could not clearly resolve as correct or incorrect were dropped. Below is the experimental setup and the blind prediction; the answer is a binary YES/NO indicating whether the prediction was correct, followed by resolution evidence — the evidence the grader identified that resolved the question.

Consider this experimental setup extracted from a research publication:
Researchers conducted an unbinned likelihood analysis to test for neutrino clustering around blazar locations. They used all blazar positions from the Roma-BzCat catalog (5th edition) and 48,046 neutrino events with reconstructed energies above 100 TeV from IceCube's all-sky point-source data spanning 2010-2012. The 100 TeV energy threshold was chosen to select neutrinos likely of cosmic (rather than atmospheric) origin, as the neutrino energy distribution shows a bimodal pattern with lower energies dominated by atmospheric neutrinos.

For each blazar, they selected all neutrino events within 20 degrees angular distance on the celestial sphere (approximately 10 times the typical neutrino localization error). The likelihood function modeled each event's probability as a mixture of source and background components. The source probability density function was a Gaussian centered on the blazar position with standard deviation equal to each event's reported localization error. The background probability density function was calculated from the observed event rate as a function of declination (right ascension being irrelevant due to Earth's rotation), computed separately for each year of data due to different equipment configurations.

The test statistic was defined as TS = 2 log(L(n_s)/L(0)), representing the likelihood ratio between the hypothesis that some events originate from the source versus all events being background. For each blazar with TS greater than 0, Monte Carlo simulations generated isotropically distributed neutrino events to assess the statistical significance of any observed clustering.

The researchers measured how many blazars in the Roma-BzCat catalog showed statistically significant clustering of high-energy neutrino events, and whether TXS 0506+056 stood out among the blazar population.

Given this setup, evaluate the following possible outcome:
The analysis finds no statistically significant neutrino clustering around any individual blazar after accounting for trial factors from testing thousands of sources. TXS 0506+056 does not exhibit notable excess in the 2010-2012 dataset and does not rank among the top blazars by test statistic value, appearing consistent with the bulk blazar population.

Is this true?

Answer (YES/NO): YES